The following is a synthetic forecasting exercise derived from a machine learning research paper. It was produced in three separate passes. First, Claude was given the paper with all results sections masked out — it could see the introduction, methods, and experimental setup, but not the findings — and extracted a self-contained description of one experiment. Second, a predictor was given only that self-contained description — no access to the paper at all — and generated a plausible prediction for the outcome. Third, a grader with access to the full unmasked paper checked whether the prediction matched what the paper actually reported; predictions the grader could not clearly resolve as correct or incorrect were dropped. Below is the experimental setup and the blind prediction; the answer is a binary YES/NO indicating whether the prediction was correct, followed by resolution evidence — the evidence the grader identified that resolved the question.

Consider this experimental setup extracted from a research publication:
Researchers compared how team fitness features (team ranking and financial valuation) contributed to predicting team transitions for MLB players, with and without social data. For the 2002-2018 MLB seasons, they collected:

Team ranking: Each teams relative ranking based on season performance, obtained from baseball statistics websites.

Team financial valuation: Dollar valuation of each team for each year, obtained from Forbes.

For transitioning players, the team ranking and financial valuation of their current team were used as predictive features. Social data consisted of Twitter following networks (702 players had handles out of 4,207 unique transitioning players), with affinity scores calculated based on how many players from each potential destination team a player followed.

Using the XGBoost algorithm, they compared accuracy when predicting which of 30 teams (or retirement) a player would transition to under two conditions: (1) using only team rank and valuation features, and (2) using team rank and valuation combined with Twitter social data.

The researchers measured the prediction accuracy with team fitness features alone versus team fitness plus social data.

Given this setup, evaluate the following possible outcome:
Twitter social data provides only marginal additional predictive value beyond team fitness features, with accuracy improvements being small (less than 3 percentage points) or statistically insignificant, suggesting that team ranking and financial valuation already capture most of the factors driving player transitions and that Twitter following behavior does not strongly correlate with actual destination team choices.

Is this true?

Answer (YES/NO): NO